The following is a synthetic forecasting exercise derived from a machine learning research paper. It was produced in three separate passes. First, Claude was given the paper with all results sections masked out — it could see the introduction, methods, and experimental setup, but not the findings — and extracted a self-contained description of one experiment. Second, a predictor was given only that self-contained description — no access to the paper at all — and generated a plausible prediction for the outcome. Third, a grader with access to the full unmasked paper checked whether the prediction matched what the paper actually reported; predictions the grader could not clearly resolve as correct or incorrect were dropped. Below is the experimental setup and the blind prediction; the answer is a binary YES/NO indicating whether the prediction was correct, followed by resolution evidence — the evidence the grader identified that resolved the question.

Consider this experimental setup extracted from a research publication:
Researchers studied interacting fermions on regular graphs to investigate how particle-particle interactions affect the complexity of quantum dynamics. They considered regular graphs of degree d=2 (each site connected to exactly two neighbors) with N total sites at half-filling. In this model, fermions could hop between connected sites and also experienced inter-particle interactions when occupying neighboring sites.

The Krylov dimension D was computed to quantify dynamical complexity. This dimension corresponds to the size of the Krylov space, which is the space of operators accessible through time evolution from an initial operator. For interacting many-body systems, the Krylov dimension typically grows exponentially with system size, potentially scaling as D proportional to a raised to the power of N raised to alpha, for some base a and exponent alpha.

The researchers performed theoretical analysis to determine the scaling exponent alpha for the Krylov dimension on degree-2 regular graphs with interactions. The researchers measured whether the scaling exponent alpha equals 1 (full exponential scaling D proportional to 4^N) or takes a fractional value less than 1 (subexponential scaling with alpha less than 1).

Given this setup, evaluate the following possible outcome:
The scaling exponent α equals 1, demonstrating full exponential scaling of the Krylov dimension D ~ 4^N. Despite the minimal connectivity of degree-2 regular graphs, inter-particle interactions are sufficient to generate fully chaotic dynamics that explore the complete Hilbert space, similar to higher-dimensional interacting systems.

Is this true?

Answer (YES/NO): NO